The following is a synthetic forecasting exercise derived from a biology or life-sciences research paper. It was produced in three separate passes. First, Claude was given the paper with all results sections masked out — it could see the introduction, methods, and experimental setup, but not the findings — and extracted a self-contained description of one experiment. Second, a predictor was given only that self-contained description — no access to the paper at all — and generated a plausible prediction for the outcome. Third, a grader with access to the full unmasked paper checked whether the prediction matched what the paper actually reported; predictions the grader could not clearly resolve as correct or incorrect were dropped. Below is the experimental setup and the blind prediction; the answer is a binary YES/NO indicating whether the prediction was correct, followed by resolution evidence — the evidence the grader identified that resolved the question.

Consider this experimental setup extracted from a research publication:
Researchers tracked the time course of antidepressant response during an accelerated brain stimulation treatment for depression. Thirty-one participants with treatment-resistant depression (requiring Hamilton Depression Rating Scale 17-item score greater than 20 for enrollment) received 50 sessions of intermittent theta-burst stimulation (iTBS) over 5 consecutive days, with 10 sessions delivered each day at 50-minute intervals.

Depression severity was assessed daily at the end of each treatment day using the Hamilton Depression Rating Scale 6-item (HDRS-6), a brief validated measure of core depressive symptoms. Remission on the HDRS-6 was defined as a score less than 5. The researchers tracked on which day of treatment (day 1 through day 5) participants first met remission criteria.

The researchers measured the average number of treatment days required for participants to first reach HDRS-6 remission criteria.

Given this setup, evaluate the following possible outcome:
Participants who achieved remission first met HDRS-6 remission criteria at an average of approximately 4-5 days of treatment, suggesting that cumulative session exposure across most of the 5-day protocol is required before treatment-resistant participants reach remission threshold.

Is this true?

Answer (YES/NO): NO